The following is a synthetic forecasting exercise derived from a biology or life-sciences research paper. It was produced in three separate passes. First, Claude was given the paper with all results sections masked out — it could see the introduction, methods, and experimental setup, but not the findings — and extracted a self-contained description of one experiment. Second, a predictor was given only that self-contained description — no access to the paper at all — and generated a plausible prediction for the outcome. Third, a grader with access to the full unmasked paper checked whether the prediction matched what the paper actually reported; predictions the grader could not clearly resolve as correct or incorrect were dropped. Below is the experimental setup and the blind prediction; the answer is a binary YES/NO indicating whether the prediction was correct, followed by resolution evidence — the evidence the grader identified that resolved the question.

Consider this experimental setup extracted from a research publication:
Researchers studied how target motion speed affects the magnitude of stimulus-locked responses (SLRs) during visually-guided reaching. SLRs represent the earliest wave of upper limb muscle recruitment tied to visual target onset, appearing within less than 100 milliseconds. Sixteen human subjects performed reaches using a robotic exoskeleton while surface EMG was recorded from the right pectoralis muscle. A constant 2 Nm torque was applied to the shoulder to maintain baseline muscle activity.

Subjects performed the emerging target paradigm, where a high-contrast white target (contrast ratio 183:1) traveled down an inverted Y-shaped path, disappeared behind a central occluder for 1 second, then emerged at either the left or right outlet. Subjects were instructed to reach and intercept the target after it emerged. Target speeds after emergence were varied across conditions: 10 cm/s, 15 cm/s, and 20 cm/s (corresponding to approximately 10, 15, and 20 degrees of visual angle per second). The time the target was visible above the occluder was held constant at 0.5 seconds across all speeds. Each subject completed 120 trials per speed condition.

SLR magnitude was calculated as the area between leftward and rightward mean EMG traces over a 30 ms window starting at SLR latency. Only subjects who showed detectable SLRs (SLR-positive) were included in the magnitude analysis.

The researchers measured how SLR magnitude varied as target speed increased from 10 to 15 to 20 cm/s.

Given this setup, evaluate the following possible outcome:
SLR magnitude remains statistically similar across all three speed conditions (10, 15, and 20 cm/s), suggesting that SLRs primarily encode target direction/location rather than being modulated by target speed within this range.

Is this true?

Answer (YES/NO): NO